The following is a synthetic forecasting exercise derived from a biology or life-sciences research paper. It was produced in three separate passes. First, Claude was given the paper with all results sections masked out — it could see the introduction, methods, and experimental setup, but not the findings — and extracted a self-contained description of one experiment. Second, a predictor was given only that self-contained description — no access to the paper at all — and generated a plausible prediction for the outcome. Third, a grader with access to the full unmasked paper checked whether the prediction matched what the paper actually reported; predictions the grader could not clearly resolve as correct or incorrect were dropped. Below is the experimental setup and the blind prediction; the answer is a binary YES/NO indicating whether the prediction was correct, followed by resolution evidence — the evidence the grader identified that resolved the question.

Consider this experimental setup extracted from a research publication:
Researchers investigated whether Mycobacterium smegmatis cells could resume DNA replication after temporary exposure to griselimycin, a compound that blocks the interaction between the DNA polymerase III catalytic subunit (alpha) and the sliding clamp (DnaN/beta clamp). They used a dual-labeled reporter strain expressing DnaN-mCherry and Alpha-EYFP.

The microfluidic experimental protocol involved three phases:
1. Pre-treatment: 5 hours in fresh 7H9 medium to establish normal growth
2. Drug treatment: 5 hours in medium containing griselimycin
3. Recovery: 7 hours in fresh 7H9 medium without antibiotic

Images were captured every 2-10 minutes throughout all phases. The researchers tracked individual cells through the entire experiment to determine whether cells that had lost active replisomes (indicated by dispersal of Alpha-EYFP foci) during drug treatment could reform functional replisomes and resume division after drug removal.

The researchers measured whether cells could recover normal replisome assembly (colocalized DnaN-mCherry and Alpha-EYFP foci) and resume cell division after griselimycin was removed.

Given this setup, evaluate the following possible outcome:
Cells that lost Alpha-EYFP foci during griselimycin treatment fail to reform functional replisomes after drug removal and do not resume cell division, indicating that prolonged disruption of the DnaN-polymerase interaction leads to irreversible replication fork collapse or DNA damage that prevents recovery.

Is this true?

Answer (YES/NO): NO